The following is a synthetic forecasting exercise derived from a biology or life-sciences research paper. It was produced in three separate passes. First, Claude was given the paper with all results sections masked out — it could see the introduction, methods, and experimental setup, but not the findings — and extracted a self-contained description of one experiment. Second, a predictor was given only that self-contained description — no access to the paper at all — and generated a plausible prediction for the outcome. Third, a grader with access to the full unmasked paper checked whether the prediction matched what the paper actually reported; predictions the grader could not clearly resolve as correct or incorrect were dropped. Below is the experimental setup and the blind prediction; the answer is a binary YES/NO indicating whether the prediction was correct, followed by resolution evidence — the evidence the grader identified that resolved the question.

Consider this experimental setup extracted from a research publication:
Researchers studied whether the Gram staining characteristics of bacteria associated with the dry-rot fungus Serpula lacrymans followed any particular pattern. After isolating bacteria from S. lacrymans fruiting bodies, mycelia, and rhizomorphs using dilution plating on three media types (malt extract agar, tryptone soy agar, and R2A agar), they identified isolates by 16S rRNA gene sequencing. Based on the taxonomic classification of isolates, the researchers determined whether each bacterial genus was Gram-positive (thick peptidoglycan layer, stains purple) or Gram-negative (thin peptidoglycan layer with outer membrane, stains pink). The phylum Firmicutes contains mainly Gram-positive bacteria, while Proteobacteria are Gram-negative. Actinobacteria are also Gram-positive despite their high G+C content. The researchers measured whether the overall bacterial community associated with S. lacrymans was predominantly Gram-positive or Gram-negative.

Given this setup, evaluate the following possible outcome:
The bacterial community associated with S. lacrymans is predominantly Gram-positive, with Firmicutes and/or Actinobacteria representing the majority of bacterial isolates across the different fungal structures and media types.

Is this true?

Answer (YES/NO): YES